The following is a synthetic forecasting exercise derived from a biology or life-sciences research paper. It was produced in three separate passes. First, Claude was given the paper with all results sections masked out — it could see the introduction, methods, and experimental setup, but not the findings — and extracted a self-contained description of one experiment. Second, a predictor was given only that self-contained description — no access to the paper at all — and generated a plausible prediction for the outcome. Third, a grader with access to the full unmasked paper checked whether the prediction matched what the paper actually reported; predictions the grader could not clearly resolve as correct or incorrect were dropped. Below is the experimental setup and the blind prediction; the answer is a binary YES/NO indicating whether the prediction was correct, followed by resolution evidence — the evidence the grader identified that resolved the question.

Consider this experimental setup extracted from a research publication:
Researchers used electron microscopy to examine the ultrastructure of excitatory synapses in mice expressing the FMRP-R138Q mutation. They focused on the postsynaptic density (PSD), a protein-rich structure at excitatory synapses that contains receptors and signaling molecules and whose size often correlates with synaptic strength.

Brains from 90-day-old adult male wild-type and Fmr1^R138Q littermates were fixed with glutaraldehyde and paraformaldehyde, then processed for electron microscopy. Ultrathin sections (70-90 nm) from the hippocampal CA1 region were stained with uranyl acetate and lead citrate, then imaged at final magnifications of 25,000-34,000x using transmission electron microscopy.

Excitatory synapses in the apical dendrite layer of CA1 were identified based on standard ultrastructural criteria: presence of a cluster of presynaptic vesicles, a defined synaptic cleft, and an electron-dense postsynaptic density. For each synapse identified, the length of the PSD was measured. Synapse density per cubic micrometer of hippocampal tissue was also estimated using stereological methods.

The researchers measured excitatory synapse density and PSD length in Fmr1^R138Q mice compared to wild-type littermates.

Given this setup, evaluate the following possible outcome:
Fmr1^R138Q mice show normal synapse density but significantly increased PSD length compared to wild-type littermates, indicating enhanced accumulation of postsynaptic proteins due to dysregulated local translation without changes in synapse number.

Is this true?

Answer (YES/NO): NO